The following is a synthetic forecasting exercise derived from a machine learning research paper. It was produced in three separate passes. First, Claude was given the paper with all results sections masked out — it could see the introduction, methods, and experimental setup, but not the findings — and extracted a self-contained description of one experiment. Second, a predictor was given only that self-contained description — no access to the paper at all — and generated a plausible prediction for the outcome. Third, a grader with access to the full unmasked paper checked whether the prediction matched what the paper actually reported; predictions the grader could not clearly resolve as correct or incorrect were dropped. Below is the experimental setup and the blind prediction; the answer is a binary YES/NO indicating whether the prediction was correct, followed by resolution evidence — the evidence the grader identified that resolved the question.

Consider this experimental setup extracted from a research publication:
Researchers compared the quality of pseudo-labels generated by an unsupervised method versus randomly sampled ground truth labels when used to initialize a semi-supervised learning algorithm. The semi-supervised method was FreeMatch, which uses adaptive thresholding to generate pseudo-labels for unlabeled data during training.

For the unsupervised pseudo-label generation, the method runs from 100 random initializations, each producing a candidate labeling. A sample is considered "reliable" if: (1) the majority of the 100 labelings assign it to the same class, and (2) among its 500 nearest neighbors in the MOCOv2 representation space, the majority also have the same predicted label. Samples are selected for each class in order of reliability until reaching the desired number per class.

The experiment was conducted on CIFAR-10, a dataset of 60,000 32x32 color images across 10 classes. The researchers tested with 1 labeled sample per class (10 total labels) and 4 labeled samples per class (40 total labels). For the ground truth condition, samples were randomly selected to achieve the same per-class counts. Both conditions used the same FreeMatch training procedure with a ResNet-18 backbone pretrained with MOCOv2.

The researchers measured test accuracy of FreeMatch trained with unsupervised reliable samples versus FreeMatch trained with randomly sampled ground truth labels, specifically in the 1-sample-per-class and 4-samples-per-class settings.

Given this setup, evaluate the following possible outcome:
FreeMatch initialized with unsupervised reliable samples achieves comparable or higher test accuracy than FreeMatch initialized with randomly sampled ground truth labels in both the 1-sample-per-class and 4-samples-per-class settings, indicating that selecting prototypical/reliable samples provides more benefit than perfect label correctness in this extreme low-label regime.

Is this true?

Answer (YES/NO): YES